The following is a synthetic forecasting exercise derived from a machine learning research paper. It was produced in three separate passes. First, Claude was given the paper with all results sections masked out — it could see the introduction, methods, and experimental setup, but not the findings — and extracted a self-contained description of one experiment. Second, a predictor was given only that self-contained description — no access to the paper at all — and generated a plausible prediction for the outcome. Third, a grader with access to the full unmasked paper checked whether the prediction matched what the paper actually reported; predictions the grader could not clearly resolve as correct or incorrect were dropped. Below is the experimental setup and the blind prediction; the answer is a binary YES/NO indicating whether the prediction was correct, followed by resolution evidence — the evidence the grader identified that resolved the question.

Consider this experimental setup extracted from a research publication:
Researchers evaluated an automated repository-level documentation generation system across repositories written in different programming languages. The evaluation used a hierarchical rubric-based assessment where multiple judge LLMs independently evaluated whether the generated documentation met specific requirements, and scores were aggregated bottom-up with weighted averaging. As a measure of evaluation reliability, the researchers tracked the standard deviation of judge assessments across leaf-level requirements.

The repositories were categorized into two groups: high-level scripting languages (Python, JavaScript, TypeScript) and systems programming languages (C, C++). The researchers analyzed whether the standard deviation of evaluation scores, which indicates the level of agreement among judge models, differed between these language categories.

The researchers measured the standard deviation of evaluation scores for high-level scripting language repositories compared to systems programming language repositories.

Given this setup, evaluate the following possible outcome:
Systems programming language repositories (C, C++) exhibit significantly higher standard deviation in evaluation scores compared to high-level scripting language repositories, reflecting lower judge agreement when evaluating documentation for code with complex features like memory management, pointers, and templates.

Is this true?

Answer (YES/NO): NO